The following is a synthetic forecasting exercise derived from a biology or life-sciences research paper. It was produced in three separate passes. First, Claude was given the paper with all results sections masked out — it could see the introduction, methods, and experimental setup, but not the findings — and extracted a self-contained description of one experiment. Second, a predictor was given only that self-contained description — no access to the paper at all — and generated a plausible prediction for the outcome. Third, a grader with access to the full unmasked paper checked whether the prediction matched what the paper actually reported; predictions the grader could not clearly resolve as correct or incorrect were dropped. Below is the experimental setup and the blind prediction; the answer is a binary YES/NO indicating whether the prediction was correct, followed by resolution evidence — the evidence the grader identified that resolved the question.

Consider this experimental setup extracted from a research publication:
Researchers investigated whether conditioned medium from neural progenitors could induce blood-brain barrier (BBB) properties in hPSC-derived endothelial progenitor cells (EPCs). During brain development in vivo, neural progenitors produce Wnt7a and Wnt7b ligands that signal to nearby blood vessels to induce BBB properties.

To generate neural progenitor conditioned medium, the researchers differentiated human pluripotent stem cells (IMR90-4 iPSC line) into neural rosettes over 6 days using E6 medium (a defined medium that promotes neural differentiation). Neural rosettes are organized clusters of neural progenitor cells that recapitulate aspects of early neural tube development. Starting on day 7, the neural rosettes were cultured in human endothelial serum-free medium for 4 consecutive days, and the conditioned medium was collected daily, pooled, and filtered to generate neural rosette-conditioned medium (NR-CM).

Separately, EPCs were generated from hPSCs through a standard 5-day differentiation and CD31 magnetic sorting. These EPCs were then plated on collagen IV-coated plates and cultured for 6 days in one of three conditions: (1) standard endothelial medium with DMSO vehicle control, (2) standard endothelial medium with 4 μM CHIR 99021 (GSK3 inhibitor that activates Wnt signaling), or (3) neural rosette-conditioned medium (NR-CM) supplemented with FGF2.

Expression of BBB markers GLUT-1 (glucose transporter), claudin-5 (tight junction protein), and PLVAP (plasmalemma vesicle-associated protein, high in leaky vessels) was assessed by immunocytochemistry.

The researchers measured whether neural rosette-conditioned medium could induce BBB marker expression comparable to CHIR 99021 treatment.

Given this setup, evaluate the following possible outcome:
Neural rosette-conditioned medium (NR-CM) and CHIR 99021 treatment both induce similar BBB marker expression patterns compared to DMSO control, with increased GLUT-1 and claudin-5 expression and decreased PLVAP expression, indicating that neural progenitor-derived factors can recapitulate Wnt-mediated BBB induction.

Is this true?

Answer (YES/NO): NO